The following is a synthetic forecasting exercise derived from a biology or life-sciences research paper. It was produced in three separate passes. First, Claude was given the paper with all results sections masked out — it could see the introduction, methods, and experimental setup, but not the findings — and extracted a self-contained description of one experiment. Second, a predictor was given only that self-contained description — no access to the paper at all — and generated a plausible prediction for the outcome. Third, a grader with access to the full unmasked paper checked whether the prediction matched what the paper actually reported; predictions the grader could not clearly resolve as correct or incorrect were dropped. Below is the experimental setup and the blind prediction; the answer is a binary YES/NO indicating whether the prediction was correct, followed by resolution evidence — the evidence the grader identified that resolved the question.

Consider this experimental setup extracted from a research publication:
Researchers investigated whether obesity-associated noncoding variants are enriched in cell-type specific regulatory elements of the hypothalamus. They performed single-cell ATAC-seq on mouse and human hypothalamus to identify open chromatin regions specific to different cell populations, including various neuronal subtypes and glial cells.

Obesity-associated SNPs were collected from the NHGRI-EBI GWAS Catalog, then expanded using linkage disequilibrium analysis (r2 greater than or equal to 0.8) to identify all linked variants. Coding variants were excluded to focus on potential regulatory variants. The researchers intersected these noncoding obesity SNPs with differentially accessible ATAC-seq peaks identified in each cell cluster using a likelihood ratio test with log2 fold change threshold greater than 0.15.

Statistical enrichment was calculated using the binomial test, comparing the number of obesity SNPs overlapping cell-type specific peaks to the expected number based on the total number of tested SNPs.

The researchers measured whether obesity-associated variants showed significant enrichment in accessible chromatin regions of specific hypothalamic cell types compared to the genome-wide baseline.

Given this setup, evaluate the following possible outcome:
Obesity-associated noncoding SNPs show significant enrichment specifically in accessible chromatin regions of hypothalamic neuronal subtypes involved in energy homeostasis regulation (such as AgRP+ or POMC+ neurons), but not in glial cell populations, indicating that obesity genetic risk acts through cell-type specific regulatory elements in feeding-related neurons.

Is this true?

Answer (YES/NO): NO